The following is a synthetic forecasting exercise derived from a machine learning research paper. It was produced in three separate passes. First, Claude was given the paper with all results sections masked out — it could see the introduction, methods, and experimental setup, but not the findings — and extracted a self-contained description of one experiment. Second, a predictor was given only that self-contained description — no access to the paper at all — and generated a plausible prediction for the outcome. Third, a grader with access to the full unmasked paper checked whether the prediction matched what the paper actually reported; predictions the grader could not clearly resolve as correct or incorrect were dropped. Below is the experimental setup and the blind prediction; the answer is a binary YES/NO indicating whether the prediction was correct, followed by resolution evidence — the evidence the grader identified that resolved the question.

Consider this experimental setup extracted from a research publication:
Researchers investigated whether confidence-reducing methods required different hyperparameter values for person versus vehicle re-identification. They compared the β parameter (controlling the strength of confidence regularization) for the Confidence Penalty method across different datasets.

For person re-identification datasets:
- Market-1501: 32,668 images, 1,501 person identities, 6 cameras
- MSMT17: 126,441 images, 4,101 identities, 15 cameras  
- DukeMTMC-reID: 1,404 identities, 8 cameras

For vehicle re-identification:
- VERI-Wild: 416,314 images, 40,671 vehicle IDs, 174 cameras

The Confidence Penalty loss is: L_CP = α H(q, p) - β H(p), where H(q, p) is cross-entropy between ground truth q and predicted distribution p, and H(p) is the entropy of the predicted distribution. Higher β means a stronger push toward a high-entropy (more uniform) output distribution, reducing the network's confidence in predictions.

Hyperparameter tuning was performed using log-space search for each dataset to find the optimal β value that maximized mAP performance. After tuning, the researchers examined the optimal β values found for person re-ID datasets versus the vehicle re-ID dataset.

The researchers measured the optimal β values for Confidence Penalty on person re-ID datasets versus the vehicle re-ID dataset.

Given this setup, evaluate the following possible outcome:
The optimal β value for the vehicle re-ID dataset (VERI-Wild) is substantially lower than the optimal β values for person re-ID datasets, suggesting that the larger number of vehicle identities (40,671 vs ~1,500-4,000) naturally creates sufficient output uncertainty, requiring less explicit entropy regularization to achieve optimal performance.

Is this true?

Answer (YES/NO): NO